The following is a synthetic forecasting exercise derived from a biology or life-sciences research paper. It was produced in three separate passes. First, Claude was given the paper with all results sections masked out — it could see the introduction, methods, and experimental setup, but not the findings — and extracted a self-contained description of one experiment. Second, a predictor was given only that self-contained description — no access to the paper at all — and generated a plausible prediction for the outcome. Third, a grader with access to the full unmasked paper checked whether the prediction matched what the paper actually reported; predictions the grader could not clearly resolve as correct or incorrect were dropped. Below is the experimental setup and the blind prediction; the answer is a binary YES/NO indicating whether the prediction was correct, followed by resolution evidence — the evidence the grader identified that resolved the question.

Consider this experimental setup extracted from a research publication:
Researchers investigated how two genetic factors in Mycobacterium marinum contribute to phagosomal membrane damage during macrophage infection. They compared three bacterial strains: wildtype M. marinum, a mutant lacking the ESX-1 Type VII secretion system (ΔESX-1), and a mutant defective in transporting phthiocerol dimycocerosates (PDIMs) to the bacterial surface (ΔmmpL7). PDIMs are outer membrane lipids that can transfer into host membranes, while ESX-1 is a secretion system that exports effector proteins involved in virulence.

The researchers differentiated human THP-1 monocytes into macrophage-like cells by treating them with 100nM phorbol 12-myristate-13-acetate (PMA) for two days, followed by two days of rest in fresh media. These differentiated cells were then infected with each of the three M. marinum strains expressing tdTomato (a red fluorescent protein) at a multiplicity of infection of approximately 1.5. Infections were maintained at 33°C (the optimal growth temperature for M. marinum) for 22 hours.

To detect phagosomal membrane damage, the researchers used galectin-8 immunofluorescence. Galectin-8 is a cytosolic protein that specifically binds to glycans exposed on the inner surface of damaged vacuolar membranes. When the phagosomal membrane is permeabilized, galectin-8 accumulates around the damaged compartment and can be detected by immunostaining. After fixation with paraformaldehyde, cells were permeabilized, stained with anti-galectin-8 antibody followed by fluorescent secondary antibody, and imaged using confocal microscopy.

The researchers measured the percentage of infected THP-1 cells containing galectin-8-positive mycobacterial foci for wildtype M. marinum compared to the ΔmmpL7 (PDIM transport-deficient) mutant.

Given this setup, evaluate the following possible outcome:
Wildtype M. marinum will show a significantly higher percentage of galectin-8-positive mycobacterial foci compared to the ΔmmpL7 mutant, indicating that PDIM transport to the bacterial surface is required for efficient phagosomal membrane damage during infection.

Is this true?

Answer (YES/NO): YES